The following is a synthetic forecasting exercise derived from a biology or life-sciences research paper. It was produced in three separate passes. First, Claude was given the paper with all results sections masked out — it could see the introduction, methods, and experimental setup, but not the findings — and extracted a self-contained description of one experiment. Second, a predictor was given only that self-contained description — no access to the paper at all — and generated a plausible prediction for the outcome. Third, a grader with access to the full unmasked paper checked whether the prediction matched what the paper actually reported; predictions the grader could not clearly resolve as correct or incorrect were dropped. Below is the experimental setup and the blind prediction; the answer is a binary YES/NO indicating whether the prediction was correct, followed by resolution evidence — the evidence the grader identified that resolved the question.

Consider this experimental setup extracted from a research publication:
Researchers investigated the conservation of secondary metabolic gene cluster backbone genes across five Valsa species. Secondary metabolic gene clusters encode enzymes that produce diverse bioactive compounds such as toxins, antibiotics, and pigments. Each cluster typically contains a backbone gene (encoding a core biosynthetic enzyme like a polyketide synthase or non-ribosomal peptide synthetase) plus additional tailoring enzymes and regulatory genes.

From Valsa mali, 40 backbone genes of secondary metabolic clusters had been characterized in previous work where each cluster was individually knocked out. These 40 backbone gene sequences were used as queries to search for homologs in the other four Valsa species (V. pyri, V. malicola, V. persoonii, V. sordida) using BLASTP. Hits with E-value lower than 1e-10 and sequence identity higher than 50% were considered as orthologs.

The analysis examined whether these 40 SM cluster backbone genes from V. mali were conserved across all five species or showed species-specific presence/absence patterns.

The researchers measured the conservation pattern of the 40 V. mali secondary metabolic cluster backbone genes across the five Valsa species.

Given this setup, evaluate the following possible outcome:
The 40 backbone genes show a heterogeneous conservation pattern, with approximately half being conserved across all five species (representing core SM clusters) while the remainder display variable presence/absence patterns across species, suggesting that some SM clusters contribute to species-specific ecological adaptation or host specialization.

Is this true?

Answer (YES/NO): NO